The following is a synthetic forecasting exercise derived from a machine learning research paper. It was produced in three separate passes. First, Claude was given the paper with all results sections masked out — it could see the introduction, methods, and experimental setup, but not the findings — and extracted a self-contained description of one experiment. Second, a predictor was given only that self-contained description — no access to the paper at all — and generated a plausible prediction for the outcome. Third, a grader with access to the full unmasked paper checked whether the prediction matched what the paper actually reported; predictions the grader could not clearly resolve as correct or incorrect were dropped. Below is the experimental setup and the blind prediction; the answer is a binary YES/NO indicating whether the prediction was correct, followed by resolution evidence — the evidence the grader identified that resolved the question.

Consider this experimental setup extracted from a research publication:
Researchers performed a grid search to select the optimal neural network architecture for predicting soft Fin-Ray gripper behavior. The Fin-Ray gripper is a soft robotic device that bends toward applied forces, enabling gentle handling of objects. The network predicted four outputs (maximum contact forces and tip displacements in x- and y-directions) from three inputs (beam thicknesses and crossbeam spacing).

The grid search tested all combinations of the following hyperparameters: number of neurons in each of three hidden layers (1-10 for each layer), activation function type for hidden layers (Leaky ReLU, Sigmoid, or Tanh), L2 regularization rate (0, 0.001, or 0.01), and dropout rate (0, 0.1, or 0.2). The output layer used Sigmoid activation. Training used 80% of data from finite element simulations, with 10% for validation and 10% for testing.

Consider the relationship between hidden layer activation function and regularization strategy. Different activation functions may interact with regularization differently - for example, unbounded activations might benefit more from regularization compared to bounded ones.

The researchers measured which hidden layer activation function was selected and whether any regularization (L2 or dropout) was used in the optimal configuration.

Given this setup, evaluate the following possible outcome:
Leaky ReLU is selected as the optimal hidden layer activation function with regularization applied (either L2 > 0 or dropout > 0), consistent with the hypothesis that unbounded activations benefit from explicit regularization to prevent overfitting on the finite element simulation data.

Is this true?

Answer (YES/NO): NO